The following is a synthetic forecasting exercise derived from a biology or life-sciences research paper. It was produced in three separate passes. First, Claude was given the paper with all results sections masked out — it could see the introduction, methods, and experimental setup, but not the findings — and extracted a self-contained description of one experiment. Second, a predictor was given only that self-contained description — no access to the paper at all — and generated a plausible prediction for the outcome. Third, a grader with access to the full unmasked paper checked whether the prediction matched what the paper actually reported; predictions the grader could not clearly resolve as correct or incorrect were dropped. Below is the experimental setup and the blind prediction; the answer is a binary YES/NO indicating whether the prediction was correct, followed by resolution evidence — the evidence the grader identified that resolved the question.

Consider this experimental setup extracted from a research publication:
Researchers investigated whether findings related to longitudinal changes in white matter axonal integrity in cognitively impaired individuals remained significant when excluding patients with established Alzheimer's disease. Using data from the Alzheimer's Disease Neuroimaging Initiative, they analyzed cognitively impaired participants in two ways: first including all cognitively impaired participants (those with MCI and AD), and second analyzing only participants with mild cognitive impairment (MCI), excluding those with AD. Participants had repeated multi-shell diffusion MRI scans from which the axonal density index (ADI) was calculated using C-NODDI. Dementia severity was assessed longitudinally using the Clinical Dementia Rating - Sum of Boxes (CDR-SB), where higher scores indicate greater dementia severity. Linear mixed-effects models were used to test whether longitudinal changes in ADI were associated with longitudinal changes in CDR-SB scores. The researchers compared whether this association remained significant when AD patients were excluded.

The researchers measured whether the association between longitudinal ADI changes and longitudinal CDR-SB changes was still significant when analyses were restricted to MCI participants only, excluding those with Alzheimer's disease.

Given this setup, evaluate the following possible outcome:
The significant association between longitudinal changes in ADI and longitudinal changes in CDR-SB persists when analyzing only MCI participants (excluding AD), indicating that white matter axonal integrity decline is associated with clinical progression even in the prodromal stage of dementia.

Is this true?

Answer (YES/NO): YES